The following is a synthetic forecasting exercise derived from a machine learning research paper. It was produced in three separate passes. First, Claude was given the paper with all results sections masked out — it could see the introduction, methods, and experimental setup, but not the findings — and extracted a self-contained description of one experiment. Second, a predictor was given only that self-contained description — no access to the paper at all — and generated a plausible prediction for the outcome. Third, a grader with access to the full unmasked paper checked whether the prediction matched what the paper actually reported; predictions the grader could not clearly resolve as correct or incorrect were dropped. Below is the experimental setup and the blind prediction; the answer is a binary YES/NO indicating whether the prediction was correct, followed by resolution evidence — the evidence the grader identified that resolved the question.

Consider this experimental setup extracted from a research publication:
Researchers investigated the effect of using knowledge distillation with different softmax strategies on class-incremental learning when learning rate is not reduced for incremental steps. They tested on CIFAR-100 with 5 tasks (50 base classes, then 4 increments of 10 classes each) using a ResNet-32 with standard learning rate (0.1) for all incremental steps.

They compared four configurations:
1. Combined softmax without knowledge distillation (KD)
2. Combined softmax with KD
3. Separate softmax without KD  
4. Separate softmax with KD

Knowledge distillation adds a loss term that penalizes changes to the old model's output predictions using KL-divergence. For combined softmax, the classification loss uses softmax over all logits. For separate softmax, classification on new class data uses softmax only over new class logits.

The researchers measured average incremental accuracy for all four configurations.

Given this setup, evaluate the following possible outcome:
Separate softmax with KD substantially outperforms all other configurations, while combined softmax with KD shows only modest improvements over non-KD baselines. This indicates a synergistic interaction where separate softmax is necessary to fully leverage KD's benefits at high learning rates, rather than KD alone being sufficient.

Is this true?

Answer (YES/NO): YES